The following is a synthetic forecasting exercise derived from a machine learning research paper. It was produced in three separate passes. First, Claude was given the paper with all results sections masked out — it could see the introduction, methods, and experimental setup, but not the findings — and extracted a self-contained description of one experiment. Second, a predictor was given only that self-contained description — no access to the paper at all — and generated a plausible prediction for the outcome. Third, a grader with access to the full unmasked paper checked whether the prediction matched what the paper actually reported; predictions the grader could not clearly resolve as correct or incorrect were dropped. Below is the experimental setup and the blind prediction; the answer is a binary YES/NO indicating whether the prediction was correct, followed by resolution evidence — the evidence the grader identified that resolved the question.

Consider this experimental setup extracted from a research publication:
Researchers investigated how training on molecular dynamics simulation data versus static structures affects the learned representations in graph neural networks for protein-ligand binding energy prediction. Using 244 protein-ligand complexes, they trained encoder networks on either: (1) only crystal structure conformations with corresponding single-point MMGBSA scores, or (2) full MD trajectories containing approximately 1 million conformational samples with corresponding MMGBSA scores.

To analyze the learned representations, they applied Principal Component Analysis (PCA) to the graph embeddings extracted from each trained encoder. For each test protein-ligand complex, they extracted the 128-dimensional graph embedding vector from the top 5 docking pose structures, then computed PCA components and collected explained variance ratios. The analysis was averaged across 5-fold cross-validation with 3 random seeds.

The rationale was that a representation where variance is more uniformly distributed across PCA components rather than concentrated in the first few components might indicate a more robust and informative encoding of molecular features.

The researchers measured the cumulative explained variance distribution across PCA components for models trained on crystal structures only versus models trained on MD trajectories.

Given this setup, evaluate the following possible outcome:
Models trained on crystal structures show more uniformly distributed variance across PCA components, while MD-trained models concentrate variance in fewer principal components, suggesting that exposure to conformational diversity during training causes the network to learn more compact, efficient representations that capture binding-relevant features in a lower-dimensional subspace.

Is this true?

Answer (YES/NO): NO